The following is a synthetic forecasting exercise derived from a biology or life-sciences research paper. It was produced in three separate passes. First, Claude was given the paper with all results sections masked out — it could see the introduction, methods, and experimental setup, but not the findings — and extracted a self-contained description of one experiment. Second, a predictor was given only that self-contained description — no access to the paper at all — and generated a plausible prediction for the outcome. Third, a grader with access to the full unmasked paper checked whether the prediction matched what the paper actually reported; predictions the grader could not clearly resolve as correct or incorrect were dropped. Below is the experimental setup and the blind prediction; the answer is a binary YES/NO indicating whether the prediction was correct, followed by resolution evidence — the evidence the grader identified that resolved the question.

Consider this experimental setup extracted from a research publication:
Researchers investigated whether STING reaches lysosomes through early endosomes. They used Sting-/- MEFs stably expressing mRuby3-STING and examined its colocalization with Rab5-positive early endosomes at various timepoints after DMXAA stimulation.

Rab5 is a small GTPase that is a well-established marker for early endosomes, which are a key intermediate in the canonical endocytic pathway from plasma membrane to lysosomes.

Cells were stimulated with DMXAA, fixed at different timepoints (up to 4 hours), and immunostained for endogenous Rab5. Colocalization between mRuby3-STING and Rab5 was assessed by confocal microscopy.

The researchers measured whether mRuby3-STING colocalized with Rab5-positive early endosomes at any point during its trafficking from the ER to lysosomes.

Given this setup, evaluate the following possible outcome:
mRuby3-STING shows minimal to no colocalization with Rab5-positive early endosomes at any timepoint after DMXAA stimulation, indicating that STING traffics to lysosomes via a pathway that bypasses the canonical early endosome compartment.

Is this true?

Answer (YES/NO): YES